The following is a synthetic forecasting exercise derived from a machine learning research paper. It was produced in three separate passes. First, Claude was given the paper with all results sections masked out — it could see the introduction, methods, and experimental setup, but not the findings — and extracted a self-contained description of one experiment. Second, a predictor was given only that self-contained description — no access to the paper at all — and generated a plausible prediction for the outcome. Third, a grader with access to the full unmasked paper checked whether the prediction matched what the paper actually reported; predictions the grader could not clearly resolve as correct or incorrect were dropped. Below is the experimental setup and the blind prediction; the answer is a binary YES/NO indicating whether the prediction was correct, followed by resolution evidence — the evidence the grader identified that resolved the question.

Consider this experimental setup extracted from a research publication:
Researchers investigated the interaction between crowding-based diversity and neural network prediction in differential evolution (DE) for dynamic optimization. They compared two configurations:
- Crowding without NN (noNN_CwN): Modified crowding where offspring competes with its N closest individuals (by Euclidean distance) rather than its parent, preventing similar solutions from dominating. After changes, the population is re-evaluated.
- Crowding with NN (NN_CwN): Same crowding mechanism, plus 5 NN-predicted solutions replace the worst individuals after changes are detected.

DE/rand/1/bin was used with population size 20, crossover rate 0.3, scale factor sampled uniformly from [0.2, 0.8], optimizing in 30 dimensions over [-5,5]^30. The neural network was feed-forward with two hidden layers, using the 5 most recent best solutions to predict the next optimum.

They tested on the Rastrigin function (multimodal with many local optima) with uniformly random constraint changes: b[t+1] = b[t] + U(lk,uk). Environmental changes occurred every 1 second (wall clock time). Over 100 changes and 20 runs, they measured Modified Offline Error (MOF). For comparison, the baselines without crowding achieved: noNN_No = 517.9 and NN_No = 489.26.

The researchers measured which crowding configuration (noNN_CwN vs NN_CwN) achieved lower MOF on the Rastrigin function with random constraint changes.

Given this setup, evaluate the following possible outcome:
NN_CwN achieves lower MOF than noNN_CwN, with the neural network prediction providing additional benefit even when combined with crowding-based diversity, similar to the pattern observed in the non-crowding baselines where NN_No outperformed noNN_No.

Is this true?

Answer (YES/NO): NO